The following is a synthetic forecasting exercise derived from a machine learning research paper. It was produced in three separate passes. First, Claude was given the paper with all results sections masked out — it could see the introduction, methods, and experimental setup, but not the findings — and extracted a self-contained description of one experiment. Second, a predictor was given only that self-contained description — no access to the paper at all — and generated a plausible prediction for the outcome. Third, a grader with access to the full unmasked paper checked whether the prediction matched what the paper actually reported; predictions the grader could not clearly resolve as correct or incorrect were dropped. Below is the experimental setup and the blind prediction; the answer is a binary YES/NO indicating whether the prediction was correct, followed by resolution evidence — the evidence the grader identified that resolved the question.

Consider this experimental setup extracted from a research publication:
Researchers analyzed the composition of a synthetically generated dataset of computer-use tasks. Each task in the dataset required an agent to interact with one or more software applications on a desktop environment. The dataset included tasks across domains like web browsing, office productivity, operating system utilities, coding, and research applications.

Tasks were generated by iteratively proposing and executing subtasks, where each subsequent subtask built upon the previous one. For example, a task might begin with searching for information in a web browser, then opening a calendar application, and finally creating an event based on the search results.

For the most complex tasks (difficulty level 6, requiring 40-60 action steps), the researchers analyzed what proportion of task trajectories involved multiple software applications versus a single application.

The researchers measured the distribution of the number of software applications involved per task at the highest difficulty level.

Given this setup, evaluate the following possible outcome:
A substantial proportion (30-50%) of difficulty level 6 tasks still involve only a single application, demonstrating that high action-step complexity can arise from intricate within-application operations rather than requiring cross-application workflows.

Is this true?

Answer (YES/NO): NO